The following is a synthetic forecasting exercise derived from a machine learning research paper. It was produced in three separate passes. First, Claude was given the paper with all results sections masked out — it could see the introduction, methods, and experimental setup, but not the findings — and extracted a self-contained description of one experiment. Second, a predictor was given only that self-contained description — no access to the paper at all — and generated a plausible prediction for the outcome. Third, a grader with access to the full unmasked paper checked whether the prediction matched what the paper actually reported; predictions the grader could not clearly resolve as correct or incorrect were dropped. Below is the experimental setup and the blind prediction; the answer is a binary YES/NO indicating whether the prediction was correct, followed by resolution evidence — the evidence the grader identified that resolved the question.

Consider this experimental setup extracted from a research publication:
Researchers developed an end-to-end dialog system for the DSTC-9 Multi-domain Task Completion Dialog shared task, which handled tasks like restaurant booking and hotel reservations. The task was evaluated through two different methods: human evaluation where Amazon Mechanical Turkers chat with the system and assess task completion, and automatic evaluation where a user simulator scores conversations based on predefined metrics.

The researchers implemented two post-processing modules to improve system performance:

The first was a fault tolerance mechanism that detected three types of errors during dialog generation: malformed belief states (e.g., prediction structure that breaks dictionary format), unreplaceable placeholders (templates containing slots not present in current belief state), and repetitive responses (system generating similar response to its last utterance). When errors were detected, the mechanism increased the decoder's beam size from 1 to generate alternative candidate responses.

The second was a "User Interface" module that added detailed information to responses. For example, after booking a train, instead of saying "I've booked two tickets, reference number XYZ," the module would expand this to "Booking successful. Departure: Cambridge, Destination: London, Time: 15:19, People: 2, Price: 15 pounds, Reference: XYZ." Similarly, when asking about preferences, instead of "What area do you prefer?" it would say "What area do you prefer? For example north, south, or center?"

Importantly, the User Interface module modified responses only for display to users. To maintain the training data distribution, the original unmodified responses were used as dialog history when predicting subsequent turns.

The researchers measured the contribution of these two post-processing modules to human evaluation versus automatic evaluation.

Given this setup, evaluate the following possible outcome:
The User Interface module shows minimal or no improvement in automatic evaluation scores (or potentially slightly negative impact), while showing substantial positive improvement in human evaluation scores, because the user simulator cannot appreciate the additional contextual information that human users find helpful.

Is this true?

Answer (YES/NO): YES